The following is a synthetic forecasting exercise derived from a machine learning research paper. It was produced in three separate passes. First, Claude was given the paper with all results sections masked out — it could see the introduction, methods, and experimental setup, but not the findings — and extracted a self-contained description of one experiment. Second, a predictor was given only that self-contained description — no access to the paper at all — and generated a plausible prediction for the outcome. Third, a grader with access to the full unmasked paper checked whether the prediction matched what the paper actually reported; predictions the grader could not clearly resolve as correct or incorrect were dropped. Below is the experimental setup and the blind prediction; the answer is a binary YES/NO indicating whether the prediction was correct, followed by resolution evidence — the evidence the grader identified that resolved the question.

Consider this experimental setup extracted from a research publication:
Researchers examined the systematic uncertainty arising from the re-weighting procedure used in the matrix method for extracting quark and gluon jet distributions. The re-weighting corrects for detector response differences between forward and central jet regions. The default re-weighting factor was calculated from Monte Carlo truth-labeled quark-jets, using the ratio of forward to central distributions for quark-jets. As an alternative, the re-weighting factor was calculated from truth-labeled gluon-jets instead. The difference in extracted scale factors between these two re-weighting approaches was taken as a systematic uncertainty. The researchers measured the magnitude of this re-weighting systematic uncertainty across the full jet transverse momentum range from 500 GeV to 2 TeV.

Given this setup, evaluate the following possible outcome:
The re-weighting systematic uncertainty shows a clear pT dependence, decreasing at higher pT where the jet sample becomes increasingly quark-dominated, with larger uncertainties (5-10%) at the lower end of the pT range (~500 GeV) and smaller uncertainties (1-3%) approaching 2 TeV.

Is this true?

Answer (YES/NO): NO